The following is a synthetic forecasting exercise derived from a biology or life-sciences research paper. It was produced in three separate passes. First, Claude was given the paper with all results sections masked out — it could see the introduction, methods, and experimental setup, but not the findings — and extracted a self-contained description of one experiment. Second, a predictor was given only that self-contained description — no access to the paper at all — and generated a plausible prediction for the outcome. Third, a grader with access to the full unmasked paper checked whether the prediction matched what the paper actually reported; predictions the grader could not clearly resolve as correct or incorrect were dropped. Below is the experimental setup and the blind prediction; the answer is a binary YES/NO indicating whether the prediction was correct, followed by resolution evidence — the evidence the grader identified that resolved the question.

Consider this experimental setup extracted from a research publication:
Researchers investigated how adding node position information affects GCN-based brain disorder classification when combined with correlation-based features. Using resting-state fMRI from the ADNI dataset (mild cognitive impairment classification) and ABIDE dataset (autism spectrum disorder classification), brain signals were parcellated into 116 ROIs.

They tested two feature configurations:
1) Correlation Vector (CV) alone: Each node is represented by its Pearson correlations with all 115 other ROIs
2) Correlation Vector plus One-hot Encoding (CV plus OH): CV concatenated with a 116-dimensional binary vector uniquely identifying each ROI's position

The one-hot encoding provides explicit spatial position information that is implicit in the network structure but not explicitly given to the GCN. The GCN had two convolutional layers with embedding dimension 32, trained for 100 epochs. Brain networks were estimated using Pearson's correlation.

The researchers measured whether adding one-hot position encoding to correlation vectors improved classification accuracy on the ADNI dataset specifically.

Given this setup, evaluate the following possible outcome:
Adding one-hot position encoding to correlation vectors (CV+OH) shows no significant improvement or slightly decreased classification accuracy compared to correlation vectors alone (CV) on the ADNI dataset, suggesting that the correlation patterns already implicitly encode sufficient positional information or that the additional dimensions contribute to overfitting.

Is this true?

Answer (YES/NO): NO